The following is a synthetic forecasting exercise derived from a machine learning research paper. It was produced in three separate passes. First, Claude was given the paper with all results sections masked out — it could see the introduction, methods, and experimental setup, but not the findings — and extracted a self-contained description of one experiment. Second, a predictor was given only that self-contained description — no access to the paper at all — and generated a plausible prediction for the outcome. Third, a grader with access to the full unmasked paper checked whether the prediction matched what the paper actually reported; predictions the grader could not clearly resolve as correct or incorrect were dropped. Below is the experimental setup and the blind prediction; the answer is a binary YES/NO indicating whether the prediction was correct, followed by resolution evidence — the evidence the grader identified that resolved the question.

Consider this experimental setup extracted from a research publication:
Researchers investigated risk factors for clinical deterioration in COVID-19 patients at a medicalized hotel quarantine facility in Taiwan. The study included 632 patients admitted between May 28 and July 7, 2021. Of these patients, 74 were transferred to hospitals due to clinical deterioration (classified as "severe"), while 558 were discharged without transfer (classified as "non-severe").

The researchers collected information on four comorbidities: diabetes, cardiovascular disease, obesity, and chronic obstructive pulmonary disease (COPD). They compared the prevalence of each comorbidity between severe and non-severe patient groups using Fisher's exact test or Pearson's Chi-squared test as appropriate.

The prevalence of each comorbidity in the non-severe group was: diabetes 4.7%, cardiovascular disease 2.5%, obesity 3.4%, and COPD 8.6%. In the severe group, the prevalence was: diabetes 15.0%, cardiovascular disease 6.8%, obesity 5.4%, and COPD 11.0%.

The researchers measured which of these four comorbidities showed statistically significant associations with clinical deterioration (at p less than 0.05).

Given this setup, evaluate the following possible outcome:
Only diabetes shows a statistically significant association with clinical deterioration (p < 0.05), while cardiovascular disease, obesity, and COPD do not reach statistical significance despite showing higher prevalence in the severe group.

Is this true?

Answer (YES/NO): YES